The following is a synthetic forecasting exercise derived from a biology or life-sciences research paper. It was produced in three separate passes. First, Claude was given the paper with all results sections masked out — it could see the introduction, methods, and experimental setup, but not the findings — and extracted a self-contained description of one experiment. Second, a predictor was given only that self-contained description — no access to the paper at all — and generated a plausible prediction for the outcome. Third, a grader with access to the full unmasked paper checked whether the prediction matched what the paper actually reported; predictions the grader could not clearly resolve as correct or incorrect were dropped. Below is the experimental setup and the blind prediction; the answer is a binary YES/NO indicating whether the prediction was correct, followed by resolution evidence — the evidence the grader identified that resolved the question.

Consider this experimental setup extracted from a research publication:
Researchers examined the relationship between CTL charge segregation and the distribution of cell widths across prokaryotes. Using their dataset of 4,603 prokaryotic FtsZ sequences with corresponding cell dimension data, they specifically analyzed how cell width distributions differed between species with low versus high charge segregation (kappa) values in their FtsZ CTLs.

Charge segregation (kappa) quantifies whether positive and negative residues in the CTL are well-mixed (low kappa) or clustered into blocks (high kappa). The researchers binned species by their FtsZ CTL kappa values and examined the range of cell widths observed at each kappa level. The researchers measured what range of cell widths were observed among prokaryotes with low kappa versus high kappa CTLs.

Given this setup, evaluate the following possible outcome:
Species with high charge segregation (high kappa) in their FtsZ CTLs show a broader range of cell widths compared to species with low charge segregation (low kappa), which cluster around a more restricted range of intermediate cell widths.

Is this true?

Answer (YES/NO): NO